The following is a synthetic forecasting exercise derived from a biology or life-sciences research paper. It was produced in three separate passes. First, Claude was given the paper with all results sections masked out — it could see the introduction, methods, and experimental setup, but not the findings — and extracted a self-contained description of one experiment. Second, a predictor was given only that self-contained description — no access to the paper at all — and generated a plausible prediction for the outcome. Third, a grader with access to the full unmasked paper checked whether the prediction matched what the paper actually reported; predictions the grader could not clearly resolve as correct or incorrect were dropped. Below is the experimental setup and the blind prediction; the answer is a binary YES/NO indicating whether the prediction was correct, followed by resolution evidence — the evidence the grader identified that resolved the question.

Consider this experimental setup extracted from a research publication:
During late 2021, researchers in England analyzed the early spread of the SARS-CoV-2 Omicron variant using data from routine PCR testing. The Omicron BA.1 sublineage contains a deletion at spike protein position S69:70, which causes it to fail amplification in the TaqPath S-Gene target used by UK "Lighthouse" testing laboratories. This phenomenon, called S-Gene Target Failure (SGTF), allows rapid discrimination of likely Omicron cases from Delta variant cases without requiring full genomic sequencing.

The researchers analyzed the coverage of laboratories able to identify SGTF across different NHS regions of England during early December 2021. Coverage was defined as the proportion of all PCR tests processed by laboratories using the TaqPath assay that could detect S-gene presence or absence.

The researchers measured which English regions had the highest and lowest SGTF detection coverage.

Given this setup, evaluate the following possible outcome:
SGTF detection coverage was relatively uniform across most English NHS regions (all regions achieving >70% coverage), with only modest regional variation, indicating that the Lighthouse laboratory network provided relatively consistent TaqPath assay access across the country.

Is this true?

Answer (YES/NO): NO